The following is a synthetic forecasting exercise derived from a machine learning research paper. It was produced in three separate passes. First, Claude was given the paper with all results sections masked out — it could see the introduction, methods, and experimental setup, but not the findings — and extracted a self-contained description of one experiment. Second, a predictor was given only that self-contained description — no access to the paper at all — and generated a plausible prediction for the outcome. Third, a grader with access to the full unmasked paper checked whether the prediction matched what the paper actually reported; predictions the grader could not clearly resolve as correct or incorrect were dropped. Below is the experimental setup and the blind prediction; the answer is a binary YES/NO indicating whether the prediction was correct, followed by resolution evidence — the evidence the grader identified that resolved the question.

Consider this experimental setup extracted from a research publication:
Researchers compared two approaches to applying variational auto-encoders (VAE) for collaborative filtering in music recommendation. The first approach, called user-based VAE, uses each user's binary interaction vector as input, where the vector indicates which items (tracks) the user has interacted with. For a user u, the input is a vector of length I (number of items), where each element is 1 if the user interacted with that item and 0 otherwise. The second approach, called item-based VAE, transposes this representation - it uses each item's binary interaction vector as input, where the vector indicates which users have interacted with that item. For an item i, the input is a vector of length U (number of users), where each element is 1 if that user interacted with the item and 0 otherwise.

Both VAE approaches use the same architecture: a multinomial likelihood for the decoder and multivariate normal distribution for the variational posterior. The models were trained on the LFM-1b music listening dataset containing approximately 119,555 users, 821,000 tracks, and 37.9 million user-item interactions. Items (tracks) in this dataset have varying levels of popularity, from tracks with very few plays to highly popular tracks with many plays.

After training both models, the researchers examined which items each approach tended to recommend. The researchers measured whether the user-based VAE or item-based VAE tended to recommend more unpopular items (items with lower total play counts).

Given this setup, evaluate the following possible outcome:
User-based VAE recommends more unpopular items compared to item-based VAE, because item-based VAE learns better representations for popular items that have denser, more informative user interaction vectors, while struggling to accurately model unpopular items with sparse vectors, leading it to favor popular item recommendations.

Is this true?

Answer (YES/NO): NO